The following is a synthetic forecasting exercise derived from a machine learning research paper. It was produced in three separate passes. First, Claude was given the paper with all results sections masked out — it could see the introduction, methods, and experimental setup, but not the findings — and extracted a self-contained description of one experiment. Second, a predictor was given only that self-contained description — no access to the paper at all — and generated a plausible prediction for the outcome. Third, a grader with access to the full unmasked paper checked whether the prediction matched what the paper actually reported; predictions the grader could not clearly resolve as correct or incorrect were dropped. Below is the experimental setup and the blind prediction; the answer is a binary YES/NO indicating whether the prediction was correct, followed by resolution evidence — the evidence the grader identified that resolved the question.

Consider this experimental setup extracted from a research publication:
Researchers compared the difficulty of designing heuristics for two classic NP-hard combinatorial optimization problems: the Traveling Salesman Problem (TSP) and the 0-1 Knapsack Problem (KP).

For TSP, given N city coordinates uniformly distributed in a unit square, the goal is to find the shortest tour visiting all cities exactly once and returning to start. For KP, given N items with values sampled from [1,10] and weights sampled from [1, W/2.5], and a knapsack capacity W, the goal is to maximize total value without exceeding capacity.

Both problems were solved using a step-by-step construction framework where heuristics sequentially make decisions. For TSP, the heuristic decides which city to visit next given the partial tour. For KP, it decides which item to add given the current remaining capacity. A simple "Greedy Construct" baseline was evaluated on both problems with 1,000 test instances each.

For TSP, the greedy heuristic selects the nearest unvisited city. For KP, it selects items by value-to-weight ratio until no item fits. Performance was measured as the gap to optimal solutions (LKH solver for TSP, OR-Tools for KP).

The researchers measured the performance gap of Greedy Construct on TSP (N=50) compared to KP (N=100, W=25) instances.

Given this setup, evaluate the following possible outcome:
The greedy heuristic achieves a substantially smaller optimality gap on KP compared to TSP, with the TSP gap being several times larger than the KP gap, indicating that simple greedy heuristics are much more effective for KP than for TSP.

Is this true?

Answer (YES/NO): YES